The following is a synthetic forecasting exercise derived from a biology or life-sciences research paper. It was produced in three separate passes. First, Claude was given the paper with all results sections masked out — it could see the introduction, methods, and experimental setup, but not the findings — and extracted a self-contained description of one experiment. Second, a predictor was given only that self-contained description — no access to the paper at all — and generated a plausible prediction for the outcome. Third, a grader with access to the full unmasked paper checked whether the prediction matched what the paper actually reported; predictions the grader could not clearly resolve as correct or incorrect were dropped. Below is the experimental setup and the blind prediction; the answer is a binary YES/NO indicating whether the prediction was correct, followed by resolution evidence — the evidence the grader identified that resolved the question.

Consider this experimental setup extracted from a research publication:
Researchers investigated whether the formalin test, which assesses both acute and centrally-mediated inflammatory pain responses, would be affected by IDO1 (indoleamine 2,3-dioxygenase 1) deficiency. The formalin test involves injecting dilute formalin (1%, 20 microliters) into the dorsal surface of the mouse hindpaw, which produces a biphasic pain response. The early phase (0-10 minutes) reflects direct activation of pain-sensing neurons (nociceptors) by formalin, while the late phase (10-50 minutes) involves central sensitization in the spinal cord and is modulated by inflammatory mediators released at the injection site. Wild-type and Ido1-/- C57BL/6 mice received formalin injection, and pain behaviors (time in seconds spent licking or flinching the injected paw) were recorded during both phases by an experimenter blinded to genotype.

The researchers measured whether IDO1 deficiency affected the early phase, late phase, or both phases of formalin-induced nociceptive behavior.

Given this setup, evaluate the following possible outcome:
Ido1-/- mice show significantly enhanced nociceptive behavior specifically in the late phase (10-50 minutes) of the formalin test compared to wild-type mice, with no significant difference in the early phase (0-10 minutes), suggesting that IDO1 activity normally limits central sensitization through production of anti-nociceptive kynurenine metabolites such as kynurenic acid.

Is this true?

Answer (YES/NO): NO